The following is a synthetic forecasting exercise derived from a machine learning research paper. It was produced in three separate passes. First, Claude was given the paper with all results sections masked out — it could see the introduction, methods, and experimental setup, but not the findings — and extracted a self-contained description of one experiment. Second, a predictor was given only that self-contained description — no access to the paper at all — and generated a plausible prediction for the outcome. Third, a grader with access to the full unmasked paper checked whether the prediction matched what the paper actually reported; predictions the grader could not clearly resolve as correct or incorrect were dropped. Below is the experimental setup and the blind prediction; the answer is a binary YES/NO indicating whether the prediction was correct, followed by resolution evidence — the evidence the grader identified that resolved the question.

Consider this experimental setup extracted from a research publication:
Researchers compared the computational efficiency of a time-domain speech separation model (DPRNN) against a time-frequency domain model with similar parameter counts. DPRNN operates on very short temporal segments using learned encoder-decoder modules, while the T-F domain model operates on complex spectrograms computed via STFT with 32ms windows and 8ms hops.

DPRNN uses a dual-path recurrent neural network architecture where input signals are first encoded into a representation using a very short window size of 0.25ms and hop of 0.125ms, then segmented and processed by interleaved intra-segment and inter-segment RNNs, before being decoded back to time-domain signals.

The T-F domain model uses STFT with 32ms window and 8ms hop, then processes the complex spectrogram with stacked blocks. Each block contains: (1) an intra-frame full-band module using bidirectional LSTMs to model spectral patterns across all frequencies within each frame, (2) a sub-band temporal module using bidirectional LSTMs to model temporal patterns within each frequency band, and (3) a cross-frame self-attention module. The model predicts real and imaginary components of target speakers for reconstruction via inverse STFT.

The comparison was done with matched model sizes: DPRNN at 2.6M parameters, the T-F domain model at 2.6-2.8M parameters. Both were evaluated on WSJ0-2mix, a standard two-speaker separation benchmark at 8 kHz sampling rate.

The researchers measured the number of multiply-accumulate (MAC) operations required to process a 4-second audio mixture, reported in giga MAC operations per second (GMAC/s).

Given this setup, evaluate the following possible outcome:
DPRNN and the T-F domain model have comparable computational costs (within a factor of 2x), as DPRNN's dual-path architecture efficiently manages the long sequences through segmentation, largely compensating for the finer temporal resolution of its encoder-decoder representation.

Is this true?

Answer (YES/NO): YES